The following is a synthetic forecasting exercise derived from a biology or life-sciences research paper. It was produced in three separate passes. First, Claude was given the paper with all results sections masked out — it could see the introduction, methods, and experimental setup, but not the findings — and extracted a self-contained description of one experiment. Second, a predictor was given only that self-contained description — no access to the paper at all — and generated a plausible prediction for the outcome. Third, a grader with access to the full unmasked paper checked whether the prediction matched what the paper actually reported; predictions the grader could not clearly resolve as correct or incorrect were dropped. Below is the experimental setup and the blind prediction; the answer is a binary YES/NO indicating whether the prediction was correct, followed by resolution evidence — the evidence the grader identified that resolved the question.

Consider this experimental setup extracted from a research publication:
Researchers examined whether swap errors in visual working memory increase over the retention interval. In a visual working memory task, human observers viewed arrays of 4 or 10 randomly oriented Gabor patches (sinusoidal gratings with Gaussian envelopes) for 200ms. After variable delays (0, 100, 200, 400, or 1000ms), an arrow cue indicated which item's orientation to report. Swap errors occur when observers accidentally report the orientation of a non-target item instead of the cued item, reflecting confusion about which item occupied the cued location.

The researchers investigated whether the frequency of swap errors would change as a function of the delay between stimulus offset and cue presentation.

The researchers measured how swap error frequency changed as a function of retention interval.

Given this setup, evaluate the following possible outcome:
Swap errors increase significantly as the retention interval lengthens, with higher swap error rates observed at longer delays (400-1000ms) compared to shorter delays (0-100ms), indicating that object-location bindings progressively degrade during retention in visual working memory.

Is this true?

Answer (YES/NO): YES